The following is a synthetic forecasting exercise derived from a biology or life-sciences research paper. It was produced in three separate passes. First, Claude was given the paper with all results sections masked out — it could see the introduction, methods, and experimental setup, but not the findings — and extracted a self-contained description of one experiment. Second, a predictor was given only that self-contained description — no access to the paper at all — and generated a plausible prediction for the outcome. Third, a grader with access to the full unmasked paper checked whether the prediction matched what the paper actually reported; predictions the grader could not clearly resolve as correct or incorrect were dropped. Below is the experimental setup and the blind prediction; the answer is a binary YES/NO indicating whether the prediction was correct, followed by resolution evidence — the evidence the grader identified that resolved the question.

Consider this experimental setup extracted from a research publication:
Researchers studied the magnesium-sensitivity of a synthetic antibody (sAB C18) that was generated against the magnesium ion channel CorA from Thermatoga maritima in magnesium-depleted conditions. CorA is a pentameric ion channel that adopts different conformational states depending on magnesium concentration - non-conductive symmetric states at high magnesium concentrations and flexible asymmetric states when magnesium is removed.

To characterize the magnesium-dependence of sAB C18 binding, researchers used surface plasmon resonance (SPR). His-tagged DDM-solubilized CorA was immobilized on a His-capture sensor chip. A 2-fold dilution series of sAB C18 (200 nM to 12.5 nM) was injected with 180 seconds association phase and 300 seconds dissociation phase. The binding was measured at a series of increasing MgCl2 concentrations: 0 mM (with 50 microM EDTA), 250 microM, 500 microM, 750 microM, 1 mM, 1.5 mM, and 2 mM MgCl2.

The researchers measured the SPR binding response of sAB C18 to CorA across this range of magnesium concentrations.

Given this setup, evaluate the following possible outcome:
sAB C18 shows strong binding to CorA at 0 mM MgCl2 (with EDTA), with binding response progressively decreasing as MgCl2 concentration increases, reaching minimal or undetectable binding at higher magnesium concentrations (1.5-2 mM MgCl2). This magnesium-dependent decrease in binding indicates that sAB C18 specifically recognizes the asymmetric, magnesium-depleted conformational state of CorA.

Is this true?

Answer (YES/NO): YES